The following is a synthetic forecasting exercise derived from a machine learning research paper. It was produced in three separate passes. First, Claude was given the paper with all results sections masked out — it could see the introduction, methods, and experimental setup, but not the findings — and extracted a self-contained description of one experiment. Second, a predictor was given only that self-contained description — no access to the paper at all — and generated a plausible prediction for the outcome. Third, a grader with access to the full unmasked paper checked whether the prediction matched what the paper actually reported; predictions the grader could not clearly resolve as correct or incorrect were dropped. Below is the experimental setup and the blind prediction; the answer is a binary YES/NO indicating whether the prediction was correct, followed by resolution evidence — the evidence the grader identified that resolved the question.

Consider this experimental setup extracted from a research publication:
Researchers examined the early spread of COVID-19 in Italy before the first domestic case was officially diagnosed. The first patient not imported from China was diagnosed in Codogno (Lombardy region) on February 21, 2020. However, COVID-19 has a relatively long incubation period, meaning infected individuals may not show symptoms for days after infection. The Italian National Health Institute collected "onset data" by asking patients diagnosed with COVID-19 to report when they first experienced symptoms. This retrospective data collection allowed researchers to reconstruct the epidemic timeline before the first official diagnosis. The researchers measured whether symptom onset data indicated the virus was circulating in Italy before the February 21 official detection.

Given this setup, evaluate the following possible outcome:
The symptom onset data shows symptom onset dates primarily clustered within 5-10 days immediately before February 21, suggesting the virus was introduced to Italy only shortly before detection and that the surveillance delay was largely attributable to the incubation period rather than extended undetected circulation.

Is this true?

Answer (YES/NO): NO